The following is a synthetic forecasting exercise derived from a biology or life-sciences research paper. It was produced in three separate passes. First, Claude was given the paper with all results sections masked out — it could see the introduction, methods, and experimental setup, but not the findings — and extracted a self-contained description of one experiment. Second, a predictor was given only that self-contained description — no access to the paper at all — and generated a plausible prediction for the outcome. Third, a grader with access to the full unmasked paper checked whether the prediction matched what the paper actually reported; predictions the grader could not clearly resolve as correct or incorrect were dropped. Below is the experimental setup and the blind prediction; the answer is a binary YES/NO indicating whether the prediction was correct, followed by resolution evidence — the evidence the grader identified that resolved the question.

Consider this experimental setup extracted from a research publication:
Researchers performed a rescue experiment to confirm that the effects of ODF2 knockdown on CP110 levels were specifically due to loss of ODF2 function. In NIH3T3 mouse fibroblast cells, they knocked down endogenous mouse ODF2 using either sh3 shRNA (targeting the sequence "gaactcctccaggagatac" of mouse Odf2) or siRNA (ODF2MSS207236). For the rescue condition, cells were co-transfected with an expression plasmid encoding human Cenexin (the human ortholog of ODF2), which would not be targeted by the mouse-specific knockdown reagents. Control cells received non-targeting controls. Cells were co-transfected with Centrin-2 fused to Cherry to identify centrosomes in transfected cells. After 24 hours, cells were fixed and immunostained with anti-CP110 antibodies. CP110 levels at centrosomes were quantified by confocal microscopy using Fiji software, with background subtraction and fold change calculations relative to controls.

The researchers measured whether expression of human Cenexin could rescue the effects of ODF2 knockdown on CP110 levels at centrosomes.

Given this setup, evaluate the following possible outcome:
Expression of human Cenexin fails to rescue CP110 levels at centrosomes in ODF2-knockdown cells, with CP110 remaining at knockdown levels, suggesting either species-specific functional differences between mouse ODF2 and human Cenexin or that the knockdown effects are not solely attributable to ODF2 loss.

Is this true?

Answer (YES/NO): NO